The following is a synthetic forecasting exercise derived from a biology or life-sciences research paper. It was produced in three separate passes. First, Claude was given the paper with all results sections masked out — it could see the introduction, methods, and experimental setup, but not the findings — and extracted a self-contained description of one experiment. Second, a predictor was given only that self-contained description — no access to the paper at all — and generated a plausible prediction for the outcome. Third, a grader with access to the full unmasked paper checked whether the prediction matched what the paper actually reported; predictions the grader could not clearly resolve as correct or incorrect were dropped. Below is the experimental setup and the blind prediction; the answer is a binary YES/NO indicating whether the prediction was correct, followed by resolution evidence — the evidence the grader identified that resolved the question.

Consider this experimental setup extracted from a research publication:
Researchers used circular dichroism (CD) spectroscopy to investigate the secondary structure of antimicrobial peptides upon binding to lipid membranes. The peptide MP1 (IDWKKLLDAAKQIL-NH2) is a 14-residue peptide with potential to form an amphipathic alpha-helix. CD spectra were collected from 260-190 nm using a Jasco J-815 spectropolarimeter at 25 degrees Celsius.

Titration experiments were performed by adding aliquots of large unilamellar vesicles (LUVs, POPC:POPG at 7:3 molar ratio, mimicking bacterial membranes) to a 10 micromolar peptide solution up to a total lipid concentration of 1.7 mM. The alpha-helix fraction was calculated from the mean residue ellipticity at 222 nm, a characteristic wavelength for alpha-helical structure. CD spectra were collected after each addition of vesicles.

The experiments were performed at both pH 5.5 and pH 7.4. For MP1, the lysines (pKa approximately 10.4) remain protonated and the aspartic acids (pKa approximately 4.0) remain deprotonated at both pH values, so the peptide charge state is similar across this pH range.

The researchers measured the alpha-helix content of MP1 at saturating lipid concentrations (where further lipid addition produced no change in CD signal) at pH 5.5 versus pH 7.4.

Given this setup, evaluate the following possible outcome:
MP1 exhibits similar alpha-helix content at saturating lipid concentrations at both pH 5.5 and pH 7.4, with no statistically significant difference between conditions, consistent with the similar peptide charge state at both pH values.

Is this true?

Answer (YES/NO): YES